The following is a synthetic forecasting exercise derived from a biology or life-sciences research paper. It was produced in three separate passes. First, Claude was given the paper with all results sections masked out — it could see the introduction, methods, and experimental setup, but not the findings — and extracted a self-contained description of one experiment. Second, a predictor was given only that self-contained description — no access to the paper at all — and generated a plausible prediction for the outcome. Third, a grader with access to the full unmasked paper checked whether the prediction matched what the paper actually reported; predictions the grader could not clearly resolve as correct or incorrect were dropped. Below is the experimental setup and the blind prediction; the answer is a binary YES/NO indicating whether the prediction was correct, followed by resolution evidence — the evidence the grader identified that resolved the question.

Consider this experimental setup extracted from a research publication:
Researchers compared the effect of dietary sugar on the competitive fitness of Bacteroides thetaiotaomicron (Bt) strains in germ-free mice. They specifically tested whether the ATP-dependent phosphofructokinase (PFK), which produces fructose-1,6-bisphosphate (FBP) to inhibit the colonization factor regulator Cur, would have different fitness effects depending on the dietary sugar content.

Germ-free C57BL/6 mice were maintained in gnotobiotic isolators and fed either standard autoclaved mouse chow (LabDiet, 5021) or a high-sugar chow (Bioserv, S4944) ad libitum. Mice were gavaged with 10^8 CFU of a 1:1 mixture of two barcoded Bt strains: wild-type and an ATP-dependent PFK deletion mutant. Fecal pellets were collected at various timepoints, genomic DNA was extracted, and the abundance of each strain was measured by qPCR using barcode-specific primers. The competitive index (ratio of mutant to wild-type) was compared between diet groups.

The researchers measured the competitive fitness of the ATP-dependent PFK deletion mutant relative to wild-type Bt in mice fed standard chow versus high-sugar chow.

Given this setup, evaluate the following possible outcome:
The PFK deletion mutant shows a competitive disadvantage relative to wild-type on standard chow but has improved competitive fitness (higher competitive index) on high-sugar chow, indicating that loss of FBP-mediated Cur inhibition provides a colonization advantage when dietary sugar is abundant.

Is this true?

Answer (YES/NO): NO